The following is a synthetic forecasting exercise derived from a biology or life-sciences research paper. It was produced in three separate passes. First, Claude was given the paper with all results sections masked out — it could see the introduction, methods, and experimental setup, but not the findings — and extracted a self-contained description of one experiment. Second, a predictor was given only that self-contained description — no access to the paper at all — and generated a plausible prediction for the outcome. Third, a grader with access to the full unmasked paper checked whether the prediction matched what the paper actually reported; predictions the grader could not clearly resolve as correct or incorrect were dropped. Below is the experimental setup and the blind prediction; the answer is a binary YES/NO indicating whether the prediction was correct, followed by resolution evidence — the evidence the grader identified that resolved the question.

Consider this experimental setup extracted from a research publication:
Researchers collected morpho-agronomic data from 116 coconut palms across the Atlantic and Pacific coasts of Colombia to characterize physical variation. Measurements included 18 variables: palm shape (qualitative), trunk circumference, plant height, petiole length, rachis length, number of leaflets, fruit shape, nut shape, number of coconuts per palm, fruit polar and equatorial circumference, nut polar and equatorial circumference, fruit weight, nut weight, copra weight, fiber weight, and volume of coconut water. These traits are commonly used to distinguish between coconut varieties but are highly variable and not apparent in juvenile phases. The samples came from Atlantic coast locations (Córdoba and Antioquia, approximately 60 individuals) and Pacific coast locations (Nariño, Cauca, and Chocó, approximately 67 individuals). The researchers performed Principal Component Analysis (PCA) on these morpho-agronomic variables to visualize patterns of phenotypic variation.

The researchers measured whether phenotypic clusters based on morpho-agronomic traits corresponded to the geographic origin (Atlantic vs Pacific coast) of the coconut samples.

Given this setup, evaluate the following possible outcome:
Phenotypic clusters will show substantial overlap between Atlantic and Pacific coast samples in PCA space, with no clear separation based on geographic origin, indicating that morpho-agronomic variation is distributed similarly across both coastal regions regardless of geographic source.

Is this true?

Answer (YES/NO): NO